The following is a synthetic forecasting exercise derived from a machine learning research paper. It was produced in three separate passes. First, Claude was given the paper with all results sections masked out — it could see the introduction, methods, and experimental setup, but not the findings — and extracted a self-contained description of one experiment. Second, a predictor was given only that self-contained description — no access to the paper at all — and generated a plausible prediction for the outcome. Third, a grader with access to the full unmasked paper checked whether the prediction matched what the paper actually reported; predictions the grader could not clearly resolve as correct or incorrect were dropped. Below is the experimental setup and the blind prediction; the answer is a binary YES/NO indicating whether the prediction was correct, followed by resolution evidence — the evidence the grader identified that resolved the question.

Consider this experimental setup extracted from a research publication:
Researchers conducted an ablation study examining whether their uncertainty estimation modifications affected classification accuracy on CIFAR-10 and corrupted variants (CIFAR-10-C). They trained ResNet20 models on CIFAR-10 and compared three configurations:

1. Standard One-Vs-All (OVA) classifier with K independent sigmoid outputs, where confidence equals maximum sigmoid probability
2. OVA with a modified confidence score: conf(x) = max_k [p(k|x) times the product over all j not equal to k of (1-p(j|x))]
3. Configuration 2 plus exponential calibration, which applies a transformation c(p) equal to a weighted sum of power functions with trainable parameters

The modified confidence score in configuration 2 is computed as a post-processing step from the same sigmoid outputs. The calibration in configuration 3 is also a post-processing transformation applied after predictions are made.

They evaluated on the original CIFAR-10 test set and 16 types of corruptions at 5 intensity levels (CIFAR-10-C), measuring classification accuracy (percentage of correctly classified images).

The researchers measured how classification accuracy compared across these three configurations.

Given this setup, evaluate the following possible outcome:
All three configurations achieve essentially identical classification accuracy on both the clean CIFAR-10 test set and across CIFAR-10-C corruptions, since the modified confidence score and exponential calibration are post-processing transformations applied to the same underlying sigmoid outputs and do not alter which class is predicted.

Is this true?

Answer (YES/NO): YES